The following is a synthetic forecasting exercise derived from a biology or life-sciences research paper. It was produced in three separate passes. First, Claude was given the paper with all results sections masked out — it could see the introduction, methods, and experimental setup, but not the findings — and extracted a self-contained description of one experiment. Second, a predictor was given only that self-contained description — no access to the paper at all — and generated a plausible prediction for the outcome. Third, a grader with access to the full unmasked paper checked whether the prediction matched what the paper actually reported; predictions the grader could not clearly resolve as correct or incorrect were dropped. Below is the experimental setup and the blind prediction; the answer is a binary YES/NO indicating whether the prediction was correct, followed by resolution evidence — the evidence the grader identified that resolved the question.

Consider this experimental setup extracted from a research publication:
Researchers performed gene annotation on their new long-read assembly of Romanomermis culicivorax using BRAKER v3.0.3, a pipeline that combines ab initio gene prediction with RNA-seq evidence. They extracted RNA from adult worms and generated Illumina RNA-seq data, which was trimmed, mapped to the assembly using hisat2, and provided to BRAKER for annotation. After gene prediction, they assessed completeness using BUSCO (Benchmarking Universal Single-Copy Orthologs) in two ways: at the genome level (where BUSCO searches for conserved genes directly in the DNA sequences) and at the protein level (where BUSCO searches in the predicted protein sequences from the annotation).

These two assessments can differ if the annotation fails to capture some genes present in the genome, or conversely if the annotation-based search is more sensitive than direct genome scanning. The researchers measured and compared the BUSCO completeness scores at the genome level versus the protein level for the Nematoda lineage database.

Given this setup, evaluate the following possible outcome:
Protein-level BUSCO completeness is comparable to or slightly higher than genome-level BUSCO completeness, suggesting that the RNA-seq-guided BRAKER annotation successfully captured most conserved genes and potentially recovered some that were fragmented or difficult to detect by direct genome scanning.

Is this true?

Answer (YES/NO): NO